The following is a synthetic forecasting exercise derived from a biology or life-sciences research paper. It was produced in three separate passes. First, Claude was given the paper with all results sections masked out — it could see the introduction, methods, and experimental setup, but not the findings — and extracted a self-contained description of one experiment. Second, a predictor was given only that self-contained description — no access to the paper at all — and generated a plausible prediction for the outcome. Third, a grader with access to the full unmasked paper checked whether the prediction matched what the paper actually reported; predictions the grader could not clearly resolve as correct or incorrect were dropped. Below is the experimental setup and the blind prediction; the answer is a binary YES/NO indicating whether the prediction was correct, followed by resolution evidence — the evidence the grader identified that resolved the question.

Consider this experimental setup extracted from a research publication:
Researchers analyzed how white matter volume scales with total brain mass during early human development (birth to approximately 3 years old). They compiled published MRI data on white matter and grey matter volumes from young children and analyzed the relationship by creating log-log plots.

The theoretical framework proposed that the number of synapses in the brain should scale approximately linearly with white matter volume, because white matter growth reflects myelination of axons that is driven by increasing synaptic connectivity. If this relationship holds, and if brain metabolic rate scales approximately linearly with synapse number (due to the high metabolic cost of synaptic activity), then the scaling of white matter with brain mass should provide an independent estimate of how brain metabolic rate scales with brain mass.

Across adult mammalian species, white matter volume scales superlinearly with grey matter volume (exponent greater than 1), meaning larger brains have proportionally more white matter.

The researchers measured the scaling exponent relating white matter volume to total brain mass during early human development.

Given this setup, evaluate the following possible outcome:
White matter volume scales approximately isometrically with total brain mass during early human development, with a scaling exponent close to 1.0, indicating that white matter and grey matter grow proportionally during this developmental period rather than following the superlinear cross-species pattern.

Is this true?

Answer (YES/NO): NO